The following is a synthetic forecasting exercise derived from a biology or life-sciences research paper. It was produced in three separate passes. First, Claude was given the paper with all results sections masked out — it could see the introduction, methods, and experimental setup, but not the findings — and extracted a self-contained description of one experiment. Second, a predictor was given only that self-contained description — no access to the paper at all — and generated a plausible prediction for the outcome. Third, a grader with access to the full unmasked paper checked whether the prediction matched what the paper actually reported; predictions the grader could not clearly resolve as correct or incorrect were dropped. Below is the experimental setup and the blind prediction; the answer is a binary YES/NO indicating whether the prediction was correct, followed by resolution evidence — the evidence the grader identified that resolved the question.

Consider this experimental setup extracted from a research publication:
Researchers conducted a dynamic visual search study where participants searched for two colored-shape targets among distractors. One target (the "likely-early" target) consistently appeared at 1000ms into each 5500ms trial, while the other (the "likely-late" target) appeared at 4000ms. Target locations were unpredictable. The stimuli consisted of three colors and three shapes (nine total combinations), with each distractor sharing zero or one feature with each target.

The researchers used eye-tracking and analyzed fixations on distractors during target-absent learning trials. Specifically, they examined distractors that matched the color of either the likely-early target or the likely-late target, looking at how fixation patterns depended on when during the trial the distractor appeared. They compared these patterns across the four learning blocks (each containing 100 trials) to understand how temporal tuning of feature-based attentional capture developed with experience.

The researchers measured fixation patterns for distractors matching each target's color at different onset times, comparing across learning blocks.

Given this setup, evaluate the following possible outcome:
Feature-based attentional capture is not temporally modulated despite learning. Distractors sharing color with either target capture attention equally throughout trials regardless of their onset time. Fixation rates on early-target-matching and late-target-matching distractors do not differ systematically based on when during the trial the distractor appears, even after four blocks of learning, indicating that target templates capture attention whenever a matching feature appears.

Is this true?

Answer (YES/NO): NO